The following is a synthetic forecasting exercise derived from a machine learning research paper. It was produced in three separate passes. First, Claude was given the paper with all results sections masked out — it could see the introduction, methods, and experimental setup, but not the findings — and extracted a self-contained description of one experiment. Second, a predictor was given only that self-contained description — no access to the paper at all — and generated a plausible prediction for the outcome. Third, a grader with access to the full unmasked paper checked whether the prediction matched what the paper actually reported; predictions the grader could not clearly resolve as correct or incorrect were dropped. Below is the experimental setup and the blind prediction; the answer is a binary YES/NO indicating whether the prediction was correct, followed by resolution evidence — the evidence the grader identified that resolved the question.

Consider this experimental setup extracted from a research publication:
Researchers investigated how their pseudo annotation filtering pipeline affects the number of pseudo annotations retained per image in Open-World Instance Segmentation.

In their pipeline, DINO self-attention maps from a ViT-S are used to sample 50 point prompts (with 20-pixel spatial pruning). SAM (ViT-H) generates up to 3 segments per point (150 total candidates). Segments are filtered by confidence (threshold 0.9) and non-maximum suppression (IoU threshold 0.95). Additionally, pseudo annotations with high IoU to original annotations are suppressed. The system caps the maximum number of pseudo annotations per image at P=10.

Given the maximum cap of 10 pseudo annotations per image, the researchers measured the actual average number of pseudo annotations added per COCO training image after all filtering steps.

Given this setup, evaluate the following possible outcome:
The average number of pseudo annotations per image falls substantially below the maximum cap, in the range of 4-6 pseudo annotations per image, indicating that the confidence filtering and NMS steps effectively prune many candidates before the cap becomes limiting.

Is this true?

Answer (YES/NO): NO